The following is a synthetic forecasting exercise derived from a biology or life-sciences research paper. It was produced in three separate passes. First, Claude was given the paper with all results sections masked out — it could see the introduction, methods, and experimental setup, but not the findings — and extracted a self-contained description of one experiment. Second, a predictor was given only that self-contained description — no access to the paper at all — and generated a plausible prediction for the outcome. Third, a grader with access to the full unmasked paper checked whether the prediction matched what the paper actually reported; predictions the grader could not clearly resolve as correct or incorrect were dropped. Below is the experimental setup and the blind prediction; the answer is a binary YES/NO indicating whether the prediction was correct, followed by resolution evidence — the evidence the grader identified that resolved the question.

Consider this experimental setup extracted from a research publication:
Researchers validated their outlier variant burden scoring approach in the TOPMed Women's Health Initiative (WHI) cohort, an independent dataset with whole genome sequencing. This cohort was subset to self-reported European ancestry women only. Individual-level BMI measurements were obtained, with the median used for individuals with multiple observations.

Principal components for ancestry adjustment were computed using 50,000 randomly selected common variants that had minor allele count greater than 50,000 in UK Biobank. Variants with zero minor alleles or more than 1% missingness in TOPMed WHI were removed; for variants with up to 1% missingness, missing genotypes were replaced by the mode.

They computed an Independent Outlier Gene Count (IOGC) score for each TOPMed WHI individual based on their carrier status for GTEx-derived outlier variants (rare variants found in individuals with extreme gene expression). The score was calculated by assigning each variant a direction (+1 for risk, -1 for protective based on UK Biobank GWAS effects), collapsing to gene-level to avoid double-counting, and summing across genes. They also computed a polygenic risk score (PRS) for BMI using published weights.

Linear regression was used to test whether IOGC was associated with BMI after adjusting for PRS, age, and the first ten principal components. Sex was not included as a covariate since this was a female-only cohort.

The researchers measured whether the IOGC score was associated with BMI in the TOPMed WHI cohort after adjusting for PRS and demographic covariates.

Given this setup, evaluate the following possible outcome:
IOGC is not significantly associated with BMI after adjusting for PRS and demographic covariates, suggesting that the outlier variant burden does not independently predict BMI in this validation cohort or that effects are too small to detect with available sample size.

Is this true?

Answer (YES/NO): NO